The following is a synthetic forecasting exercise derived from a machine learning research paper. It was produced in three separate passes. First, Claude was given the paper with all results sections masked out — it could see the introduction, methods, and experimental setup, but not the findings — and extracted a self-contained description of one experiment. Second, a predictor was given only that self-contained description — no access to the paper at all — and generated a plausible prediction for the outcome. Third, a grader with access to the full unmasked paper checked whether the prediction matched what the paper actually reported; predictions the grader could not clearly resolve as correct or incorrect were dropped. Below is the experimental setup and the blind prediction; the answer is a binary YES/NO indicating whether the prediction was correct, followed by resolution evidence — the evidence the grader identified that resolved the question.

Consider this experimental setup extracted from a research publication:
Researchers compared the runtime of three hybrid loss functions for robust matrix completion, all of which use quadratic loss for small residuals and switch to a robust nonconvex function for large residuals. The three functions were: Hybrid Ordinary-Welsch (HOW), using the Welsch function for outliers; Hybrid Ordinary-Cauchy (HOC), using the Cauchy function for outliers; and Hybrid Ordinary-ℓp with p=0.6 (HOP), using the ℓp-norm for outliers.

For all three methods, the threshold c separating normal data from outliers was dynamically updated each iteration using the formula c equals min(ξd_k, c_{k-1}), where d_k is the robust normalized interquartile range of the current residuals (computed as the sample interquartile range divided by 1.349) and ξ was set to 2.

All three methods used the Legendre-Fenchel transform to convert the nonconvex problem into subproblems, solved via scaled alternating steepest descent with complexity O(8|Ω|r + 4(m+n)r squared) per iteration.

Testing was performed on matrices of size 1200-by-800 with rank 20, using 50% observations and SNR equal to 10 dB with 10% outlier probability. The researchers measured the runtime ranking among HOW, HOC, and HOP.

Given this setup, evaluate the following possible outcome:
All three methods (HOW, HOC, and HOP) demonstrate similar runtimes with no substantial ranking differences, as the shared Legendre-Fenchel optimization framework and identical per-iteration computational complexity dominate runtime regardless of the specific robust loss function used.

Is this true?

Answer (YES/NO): NO